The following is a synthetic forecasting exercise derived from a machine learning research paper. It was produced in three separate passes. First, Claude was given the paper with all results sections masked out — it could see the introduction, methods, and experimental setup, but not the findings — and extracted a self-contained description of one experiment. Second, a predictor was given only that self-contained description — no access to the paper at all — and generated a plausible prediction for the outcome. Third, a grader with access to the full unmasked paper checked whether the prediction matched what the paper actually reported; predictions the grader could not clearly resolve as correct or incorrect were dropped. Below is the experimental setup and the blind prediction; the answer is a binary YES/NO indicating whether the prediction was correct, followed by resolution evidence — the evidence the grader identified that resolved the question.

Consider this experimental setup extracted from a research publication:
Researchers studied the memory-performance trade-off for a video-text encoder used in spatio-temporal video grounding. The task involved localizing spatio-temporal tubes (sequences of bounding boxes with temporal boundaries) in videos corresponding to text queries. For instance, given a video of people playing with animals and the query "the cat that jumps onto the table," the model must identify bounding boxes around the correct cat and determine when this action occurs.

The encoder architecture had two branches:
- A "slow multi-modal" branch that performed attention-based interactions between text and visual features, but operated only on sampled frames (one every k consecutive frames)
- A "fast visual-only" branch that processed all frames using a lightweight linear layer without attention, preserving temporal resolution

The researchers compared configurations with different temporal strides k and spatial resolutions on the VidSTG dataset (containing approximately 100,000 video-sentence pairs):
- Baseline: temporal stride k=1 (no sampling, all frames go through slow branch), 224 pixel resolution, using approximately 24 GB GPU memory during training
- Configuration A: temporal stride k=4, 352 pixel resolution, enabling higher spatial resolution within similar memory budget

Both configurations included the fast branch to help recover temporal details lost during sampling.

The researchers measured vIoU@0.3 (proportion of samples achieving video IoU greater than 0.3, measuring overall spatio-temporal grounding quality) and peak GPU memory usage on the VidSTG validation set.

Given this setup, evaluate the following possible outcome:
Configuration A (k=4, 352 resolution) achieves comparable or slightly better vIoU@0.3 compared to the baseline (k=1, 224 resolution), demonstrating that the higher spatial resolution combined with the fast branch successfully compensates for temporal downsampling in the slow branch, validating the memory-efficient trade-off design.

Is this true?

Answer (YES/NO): YES